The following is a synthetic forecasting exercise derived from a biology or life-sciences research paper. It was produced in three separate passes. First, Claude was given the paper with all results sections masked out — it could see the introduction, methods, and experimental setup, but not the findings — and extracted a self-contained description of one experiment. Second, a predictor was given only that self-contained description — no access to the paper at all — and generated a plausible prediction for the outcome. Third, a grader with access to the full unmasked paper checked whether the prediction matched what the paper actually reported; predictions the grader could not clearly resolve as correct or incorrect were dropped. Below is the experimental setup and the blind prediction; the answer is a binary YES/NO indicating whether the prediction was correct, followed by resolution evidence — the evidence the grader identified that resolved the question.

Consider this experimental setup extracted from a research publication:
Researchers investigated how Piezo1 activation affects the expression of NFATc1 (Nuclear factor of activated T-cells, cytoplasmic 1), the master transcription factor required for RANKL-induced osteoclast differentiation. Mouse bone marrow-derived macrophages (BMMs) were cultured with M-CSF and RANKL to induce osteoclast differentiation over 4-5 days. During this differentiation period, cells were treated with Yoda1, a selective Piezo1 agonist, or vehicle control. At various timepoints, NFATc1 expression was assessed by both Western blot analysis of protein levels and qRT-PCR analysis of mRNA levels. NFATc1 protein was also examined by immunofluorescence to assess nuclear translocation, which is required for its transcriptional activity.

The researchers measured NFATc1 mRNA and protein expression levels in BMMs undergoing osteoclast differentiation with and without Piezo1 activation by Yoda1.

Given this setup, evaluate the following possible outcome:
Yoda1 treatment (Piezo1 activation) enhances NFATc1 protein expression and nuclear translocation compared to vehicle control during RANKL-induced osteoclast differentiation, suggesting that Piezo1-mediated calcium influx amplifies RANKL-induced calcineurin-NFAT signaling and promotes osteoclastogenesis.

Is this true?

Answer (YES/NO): NO